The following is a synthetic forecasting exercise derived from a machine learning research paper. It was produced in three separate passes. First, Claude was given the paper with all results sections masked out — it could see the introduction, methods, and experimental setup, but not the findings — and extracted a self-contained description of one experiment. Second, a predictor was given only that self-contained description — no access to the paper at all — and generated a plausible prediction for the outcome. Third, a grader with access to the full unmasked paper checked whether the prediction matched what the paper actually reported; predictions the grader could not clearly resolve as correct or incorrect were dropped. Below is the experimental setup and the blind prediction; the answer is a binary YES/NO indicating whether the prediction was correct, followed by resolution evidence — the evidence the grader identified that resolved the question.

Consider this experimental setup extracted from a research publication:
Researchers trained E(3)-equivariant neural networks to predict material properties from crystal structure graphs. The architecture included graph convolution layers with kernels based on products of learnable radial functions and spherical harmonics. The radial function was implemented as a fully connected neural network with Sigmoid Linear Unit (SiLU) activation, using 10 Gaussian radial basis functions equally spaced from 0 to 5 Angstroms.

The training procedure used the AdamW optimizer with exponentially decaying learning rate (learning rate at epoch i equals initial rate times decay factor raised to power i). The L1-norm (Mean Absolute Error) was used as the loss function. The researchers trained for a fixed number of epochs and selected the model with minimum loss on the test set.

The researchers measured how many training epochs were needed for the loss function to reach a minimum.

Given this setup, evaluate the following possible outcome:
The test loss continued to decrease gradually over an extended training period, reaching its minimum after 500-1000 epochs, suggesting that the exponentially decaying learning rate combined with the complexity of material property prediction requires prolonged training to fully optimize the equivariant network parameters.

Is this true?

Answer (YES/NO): NO